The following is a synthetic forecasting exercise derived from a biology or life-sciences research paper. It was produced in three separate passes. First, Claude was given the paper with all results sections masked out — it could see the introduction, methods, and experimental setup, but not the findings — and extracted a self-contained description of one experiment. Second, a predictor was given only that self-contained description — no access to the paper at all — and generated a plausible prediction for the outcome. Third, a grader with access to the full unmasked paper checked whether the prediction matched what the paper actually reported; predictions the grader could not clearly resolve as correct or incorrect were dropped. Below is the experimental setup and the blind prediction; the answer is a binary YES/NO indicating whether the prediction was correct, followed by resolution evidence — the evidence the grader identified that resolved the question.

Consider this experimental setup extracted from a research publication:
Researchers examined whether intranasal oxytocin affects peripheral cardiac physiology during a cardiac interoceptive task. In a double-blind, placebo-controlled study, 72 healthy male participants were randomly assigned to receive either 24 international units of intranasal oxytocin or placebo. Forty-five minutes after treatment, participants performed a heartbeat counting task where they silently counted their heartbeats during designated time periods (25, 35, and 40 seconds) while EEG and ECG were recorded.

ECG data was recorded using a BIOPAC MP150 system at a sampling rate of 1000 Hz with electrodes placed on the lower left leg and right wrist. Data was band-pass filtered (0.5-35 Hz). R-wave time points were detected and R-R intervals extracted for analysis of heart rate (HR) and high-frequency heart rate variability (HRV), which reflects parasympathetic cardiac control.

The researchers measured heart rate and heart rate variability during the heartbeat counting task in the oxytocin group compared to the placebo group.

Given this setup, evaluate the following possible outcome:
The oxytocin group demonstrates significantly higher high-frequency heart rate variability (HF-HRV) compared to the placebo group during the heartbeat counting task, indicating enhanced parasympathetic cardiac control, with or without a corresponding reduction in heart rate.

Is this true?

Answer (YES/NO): NO